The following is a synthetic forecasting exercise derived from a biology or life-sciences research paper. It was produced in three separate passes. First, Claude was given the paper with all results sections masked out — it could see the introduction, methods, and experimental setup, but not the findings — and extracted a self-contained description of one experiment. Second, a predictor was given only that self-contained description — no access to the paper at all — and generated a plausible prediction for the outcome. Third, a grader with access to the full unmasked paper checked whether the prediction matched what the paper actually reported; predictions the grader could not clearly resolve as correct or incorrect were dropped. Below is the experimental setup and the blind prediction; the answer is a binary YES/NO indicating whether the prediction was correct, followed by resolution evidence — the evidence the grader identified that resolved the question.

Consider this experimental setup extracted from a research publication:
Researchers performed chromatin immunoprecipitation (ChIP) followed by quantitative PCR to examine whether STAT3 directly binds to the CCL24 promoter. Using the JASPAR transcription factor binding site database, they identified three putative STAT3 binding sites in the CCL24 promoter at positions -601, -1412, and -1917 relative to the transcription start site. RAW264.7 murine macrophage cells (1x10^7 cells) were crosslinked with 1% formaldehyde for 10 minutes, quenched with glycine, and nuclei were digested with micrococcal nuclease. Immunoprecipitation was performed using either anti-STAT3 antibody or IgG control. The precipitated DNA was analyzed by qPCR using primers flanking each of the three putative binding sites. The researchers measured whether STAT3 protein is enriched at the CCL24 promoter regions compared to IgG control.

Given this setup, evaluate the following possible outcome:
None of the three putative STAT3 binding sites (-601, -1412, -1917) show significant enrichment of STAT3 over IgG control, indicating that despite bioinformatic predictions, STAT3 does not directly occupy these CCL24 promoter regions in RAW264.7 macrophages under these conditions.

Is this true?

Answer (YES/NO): NO